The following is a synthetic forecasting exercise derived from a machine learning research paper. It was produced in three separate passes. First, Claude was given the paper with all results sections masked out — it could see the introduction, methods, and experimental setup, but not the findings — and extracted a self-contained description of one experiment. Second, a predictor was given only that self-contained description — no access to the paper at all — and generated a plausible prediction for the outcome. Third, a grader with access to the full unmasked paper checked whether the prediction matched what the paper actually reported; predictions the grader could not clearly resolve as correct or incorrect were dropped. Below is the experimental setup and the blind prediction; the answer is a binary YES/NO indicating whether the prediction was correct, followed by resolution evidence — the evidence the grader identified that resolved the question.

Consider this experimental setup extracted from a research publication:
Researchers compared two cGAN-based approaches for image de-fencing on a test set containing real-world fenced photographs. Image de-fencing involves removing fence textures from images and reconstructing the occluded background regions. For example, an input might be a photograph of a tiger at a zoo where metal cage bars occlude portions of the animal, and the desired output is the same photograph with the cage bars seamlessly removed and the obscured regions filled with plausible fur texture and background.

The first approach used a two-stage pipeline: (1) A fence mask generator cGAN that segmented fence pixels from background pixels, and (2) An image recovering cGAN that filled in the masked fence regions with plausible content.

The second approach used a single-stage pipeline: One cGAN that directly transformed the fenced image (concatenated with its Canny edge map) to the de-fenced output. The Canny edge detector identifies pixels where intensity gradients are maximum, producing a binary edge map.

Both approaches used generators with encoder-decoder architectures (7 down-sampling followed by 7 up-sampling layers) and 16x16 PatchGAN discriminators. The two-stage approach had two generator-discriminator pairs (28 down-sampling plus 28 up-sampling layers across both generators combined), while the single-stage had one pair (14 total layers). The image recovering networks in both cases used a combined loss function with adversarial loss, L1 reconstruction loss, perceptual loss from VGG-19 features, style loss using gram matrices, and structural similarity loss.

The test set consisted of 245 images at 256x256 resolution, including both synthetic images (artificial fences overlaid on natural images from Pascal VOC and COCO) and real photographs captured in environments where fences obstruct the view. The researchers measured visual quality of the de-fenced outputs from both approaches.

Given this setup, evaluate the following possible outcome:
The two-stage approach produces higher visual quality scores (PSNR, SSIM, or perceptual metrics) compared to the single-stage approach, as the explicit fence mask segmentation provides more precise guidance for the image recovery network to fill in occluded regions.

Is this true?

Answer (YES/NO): NO